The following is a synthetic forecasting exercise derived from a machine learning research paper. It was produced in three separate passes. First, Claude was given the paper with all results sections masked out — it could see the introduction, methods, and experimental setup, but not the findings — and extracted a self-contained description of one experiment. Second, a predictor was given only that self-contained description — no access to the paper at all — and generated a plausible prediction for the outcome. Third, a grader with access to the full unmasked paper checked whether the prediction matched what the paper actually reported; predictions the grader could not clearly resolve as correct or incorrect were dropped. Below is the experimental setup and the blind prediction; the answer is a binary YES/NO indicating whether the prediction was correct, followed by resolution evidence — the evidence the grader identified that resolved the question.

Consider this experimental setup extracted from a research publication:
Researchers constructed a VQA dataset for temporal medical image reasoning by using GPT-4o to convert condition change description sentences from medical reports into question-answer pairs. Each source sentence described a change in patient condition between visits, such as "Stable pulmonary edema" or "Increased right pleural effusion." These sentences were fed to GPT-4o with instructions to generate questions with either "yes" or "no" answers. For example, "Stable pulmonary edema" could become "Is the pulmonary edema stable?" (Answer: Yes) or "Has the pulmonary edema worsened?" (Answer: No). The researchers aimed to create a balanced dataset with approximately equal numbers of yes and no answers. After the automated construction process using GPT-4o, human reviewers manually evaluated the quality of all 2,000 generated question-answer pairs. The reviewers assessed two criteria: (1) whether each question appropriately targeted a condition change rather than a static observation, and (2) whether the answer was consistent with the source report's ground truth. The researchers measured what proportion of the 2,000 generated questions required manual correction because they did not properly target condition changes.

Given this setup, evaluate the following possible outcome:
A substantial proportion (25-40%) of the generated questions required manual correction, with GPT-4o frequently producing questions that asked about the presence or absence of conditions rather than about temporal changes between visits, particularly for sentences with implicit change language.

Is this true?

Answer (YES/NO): NO